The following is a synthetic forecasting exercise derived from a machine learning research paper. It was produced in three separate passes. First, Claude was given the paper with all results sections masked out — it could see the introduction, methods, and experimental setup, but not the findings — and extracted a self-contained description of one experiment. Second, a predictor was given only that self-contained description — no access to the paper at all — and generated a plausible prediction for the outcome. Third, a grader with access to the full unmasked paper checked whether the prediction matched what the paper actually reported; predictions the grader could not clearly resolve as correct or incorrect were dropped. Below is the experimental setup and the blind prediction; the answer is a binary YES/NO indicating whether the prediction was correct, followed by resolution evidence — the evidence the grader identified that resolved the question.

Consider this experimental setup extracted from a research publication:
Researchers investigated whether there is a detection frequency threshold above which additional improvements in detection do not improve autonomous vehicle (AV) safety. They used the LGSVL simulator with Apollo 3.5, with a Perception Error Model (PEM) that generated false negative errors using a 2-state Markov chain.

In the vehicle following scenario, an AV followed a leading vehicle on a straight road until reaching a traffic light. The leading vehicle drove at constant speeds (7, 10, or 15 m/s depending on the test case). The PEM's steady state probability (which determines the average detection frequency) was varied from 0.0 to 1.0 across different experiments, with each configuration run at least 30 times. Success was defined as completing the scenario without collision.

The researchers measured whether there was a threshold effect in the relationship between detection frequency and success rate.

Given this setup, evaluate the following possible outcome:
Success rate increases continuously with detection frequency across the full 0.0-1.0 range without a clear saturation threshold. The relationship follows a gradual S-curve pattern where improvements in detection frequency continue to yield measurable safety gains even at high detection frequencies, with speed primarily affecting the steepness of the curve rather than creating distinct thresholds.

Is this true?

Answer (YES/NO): NO